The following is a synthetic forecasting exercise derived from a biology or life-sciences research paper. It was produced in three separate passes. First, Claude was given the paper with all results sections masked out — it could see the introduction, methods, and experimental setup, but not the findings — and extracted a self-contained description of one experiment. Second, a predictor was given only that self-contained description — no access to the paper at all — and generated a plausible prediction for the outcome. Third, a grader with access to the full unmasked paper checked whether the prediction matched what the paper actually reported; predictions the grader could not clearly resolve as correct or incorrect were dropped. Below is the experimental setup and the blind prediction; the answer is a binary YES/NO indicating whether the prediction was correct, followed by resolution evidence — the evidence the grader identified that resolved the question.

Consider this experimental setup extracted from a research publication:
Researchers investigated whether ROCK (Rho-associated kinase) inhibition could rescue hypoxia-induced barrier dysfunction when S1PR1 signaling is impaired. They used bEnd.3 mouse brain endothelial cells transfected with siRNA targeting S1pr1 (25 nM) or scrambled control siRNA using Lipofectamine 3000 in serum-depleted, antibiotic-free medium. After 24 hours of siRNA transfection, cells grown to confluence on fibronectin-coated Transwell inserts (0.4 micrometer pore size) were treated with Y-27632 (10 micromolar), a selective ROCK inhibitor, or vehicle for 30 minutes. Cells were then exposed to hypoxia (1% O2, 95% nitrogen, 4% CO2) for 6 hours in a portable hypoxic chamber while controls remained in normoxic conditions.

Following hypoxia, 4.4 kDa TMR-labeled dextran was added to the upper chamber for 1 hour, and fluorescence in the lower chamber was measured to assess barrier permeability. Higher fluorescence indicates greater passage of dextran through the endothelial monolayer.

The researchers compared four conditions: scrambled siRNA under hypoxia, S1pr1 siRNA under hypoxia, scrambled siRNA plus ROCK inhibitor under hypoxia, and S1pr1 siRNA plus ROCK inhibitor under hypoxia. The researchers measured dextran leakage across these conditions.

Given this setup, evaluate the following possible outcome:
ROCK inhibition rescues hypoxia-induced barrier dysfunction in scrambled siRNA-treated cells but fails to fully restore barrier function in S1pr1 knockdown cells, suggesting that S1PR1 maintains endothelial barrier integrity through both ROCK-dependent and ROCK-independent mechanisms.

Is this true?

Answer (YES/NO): NO